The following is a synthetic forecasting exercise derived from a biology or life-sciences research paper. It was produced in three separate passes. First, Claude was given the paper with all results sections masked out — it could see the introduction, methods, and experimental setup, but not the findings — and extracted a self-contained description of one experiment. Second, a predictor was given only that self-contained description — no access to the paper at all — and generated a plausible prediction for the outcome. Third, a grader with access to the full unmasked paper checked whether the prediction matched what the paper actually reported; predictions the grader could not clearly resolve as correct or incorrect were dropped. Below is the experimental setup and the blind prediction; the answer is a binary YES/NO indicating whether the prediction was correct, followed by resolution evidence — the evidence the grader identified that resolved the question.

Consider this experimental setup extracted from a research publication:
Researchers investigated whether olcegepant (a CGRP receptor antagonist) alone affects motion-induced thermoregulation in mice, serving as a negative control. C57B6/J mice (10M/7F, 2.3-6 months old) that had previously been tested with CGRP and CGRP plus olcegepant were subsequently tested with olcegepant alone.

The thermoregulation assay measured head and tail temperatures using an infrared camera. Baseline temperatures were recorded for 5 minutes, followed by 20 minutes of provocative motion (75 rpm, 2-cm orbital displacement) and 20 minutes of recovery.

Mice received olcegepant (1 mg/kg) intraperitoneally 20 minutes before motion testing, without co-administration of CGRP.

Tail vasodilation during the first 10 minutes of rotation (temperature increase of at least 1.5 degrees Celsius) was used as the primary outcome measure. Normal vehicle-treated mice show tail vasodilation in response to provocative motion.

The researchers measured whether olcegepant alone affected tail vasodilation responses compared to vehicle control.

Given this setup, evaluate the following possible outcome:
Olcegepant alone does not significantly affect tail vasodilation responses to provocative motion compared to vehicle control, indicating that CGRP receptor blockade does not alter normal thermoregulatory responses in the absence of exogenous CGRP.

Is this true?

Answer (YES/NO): YES